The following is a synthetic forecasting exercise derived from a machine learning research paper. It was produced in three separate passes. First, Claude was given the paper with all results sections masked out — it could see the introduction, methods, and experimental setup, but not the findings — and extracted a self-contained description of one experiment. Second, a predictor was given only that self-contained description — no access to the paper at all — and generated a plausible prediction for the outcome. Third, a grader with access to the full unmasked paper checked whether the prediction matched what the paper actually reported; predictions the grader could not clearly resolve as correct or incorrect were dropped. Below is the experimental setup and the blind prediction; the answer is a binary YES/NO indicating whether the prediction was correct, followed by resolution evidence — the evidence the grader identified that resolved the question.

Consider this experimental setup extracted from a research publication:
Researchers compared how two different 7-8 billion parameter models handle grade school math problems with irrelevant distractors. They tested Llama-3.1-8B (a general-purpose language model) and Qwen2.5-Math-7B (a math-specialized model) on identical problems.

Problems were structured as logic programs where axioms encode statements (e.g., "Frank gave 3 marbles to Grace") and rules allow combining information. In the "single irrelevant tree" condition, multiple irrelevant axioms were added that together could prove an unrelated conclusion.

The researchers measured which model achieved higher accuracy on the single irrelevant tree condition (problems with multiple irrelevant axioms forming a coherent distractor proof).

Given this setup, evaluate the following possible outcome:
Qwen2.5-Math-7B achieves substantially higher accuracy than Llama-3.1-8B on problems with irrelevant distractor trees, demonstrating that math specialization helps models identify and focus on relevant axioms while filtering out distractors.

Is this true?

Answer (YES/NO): NO